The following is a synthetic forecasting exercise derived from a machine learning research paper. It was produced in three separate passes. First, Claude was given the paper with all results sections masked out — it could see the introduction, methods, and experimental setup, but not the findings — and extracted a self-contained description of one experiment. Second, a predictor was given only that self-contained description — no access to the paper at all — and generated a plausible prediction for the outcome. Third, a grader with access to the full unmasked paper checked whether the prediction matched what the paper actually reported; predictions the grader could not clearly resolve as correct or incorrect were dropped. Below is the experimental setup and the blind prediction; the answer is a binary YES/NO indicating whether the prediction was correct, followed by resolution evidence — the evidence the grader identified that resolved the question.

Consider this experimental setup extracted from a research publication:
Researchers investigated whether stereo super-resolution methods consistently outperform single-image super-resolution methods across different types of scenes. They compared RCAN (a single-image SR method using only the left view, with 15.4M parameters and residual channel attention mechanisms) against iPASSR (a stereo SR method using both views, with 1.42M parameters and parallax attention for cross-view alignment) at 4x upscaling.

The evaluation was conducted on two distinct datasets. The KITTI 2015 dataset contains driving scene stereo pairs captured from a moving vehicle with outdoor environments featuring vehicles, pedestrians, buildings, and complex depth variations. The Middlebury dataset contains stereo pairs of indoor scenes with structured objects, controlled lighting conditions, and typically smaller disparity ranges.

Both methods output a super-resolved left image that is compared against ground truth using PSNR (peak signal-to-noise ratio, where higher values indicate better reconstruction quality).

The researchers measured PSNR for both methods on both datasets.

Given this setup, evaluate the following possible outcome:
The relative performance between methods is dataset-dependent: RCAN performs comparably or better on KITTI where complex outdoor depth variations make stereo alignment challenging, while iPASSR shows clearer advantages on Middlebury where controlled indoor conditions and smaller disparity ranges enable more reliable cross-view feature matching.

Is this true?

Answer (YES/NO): NO